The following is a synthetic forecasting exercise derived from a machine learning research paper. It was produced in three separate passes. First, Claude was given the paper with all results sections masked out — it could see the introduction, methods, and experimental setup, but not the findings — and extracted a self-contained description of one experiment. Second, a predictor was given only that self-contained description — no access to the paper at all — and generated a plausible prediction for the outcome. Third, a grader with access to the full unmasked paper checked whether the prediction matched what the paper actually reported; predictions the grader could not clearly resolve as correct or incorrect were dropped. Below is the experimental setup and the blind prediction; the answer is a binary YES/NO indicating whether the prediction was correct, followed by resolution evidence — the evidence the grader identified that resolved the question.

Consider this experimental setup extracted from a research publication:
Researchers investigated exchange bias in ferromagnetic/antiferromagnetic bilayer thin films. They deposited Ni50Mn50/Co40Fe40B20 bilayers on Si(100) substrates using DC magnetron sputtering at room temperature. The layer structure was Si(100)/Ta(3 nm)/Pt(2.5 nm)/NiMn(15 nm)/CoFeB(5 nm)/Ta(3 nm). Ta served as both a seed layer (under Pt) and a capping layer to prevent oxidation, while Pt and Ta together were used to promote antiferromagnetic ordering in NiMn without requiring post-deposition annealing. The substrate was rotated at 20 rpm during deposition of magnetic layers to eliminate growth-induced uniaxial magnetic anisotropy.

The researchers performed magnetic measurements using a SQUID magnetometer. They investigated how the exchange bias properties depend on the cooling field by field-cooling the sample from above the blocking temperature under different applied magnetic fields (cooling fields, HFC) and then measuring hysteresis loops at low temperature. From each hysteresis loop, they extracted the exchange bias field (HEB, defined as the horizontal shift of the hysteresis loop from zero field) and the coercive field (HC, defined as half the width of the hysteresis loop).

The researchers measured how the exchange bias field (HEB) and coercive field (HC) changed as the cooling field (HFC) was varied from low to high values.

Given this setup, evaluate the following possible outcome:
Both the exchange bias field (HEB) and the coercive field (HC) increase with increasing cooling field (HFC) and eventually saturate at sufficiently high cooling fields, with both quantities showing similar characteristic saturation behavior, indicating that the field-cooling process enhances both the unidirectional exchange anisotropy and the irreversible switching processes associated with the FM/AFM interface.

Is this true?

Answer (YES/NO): NO